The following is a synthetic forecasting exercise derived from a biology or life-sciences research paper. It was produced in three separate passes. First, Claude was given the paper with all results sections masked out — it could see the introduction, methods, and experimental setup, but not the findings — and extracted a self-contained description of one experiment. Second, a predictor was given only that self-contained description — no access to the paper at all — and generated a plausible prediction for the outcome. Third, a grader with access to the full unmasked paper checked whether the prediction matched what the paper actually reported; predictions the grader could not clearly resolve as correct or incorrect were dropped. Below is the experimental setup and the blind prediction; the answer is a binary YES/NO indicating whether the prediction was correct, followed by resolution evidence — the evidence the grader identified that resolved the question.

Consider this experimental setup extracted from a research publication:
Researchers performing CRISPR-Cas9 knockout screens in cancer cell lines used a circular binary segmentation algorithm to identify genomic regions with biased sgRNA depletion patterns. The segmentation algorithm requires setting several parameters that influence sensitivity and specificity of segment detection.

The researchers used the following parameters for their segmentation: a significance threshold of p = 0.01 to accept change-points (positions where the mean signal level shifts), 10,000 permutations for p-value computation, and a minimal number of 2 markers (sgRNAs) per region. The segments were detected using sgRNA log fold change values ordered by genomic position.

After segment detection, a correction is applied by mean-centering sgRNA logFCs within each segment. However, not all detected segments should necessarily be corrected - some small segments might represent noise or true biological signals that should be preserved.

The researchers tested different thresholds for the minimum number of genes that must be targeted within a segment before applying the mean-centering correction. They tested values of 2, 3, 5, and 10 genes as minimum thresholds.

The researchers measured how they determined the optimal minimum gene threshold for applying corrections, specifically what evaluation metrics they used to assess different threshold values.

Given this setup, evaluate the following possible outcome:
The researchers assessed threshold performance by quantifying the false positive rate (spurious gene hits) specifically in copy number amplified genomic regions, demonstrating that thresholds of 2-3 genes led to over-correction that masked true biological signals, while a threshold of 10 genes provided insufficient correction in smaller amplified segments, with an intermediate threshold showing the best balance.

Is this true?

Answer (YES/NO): NO